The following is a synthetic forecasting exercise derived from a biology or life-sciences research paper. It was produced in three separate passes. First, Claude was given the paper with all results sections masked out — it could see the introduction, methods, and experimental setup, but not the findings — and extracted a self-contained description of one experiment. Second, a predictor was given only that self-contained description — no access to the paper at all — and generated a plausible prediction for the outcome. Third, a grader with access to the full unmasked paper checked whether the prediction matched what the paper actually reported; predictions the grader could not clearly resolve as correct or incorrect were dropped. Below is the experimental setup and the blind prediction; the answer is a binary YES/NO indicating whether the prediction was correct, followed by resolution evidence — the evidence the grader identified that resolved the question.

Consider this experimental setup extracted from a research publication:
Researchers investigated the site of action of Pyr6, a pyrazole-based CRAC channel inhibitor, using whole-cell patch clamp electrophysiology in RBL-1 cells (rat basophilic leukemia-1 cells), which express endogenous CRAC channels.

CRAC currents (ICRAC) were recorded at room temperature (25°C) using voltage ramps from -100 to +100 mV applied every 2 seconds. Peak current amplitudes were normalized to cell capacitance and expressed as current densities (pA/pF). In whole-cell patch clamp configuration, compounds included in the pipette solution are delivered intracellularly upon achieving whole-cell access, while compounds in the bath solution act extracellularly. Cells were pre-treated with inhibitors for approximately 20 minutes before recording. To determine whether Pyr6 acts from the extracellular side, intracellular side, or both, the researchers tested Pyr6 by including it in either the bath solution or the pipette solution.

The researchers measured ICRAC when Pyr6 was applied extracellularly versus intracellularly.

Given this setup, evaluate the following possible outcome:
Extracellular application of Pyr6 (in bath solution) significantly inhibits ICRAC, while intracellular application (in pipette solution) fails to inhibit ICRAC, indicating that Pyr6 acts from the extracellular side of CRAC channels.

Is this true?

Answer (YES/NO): NO